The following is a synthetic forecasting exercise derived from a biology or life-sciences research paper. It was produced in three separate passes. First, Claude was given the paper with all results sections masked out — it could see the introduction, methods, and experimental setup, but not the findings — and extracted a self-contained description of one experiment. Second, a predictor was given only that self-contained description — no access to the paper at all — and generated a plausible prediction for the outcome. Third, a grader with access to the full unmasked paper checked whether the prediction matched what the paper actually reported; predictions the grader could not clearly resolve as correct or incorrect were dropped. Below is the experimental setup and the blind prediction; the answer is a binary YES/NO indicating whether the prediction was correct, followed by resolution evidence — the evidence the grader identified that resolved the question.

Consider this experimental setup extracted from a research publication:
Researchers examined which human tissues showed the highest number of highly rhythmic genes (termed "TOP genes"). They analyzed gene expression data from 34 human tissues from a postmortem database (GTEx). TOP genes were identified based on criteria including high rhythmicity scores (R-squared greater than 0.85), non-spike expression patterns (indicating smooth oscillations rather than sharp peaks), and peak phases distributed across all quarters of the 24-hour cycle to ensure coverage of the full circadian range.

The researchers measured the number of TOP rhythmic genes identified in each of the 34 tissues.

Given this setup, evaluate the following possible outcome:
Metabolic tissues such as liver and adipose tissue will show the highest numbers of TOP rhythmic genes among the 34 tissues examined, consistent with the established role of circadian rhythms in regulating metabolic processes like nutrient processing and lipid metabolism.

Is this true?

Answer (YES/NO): NO